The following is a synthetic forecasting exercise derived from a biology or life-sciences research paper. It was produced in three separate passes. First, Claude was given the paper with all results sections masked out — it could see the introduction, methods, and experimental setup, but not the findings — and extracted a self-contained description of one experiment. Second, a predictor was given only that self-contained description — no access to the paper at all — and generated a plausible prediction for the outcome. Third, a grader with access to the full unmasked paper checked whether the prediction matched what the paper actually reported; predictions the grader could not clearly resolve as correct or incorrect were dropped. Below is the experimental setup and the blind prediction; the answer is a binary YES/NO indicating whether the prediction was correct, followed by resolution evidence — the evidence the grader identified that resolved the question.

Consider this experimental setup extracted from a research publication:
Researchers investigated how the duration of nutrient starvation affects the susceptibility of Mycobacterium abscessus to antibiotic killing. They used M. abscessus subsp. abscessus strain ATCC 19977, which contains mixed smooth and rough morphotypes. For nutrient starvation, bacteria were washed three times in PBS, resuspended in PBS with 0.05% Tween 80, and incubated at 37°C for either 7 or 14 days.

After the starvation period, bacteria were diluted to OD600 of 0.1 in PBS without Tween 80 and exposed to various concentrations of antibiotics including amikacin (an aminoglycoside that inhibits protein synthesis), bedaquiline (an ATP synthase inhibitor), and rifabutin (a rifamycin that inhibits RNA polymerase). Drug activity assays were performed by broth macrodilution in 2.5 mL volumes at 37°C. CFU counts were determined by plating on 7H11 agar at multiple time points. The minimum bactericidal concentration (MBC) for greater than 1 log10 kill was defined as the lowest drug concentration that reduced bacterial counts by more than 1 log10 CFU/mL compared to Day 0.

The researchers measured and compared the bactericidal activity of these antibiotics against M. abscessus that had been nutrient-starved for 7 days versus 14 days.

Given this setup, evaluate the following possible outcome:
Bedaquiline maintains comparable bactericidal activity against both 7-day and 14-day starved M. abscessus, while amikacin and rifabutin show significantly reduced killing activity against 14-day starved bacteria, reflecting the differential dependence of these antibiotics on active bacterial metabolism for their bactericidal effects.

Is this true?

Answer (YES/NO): NO